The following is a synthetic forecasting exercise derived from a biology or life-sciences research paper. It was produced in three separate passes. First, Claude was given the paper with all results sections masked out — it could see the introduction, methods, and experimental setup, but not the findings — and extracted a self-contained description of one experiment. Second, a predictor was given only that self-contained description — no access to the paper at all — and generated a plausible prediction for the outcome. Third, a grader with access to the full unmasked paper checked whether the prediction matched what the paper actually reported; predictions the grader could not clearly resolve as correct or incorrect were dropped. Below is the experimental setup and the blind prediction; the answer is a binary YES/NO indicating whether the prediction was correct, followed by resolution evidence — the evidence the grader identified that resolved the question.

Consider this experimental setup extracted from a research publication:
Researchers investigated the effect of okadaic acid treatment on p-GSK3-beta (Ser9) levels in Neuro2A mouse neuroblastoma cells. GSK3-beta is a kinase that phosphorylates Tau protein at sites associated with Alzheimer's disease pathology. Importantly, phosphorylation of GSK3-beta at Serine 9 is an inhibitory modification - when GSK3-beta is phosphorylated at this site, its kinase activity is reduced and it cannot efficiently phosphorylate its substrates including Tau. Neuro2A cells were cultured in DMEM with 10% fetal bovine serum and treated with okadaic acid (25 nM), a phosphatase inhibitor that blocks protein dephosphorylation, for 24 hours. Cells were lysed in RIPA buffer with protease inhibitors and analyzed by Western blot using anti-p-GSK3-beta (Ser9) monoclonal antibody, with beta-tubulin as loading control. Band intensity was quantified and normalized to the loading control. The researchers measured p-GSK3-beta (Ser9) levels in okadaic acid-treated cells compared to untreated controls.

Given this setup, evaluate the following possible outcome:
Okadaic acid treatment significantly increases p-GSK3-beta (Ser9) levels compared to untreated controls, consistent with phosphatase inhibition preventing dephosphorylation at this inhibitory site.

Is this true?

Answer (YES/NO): YES